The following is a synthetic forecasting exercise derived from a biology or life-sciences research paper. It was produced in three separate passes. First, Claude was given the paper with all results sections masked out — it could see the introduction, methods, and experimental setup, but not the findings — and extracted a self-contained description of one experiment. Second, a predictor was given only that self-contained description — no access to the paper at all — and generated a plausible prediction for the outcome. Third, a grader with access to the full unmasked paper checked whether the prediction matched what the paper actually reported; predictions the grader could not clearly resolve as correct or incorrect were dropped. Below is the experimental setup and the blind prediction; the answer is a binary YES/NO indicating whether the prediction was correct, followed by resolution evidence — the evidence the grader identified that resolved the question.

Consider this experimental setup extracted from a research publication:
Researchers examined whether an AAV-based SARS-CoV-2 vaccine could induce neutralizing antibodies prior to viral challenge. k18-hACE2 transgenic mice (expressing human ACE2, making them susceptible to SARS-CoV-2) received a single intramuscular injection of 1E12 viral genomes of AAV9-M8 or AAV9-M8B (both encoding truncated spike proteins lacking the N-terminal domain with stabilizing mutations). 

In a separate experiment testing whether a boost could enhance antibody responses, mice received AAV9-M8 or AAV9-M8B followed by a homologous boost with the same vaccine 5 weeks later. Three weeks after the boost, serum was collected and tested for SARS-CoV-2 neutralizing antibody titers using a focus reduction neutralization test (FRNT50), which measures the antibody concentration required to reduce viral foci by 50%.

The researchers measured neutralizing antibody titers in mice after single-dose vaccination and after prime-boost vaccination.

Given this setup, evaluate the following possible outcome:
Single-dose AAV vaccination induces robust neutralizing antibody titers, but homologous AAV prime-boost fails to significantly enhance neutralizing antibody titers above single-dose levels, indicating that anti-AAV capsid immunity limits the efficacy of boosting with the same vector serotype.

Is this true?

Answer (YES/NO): NO